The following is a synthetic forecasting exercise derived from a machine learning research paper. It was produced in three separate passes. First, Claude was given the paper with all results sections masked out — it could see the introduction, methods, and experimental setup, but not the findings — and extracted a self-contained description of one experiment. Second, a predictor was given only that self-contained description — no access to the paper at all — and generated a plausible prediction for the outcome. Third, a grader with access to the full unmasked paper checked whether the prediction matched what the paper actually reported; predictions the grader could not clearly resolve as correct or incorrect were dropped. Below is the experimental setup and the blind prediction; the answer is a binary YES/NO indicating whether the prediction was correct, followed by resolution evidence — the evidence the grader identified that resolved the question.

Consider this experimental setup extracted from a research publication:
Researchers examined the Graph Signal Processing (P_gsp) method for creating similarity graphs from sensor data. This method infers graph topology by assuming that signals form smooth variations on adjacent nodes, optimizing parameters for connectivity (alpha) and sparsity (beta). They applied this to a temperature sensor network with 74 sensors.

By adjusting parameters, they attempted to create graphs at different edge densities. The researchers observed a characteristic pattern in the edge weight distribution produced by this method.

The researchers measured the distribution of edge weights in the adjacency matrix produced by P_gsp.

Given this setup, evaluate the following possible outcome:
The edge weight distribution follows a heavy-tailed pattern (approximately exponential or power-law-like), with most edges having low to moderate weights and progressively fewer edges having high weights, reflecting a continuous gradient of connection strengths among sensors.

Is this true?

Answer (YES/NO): NO